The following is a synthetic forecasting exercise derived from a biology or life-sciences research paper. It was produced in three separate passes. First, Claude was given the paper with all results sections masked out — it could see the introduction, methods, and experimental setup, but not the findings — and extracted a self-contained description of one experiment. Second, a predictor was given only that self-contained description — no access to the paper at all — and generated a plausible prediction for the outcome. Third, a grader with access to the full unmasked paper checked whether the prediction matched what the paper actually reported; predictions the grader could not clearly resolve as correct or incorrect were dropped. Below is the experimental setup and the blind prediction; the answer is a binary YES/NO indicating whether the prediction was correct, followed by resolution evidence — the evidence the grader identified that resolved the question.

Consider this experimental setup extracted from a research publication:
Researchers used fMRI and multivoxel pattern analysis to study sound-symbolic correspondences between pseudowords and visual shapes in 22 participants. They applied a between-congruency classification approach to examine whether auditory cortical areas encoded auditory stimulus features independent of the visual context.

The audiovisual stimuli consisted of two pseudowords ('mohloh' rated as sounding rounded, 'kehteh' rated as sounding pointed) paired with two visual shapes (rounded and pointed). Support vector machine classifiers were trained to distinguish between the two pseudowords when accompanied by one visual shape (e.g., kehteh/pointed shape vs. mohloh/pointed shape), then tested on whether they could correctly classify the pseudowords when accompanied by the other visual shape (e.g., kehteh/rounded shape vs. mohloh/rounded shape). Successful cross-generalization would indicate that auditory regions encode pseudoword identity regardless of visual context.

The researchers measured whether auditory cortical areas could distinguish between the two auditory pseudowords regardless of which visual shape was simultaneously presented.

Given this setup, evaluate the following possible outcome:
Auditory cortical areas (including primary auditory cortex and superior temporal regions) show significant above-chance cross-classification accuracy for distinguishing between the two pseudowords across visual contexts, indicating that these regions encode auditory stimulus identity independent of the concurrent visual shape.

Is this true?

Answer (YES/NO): YES